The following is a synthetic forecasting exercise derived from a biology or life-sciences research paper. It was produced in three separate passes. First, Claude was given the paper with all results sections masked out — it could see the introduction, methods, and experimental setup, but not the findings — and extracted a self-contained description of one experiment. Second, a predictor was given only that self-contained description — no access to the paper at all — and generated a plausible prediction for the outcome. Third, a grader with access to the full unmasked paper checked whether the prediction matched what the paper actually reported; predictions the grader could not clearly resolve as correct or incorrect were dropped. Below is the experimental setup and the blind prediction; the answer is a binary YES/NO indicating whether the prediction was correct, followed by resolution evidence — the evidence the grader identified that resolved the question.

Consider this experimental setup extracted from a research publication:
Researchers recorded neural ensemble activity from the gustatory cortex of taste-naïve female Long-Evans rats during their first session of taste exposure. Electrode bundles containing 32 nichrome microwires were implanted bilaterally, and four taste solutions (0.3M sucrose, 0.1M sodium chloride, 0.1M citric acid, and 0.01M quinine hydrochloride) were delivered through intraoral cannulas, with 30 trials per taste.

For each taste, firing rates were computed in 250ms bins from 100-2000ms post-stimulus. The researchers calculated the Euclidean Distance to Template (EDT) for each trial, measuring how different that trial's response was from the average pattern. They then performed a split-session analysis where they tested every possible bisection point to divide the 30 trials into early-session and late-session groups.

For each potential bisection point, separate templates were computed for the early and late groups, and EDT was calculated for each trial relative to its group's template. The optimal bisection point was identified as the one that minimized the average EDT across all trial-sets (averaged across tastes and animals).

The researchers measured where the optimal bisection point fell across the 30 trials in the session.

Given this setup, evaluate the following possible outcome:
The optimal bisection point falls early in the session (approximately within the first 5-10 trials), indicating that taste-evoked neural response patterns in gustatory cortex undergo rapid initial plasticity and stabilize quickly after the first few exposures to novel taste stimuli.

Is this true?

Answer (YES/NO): NO